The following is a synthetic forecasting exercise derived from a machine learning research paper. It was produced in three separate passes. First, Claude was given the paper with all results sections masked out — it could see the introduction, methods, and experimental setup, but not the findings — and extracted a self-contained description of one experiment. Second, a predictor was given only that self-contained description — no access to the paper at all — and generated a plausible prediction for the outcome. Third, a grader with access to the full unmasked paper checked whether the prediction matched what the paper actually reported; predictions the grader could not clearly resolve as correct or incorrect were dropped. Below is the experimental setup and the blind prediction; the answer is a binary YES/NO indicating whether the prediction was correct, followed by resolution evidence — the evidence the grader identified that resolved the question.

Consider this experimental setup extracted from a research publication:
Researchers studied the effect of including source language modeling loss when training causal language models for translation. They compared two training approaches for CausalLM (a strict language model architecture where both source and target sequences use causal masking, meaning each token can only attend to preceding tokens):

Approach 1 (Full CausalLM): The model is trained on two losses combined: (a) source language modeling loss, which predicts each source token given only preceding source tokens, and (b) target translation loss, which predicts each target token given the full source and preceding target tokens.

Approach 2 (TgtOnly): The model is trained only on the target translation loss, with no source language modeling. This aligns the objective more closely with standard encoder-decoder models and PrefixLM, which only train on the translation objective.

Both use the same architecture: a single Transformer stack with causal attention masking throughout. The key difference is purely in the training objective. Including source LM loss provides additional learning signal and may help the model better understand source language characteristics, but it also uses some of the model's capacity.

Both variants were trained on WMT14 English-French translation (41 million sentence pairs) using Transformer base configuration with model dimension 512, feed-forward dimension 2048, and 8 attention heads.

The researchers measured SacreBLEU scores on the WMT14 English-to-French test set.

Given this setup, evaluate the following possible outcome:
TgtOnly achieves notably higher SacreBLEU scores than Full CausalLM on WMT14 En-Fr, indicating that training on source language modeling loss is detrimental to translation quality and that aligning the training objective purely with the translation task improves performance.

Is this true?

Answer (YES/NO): YES